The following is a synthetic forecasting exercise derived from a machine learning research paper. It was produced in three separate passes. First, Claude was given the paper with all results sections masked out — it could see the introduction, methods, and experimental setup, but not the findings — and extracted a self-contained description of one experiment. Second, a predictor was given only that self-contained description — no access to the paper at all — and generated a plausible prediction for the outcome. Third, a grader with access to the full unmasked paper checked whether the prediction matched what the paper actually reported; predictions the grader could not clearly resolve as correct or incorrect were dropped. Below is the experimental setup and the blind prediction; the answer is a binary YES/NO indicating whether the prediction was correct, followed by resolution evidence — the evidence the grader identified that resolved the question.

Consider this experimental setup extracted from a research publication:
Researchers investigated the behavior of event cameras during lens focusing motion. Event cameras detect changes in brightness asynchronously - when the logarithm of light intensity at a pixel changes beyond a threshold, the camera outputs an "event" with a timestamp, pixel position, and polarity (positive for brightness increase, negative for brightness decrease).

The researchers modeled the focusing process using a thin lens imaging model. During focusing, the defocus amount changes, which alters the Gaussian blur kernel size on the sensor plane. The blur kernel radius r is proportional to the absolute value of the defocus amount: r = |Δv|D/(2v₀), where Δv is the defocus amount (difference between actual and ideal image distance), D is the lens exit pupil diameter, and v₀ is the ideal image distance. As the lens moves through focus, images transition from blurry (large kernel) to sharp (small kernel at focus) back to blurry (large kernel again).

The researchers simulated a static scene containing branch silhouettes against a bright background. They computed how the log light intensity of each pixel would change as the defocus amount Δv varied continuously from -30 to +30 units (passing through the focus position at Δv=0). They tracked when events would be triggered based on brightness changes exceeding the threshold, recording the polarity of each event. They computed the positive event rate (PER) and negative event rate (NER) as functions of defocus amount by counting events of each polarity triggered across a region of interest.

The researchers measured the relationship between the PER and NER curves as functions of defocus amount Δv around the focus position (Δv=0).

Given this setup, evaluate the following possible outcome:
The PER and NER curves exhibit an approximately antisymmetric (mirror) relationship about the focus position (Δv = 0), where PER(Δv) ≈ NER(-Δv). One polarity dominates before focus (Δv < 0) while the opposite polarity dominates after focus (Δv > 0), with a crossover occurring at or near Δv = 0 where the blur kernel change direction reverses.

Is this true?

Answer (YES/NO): YES